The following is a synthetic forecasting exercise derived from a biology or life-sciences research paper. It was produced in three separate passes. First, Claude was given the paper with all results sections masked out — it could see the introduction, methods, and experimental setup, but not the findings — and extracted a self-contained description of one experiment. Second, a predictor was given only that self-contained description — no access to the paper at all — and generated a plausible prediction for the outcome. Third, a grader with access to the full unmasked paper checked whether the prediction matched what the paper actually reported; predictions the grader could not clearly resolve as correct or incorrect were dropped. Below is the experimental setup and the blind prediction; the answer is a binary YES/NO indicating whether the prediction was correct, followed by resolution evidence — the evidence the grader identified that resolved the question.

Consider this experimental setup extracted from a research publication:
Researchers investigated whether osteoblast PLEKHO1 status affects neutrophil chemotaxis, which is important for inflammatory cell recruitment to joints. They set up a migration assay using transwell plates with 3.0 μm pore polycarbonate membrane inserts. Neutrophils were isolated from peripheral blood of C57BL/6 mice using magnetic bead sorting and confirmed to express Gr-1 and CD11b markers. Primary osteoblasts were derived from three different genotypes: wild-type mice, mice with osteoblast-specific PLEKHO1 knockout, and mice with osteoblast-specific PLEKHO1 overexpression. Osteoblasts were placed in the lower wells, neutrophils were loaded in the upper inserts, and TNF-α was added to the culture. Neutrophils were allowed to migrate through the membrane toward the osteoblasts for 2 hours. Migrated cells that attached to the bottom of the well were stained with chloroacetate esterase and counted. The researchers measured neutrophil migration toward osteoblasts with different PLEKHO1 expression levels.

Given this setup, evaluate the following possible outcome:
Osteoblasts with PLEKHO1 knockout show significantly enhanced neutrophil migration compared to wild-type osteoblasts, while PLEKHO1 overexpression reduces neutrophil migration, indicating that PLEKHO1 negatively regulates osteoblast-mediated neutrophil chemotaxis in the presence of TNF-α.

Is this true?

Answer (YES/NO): NO